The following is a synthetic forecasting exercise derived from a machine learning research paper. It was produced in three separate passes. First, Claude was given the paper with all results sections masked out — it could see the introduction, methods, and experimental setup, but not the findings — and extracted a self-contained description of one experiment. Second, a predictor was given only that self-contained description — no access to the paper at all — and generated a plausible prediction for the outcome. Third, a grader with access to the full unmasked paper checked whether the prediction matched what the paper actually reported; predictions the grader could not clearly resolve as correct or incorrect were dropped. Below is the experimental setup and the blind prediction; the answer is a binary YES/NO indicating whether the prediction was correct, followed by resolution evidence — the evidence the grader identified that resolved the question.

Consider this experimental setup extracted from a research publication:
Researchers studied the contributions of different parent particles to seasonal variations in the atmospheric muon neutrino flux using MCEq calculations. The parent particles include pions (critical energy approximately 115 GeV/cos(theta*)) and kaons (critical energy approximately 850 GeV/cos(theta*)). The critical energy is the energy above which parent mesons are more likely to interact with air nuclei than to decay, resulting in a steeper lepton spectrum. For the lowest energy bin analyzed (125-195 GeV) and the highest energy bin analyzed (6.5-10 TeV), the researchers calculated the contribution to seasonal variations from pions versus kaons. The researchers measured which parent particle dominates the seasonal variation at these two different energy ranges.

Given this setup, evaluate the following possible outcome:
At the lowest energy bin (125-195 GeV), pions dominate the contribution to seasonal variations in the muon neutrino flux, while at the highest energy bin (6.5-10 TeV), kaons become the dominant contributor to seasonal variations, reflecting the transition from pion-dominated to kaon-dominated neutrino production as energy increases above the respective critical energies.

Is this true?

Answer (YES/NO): YES